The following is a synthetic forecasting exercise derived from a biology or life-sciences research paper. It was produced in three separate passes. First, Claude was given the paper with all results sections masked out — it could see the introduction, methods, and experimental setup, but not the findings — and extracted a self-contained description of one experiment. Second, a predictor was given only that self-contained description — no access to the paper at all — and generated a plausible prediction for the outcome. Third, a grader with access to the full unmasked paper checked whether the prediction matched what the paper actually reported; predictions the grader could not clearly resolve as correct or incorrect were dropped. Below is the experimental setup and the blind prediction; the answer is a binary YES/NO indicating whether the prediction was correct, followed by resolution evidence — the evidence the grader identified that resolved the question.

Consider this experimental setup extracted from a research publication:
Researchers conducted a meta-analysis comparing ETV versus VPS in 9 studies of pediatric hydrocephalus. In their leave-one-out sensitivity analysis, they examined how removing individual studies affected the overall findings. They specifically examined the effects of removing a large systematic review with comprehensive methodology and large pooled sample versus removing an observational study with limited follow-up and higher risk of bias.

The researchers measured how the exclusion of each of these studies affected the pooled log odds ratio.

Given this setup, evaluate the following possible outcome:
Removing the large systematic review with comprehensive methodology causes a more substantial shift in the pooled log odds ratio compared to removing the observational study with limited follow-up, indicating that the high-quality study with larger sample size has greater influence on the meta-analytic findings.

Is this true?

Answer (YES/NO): NO